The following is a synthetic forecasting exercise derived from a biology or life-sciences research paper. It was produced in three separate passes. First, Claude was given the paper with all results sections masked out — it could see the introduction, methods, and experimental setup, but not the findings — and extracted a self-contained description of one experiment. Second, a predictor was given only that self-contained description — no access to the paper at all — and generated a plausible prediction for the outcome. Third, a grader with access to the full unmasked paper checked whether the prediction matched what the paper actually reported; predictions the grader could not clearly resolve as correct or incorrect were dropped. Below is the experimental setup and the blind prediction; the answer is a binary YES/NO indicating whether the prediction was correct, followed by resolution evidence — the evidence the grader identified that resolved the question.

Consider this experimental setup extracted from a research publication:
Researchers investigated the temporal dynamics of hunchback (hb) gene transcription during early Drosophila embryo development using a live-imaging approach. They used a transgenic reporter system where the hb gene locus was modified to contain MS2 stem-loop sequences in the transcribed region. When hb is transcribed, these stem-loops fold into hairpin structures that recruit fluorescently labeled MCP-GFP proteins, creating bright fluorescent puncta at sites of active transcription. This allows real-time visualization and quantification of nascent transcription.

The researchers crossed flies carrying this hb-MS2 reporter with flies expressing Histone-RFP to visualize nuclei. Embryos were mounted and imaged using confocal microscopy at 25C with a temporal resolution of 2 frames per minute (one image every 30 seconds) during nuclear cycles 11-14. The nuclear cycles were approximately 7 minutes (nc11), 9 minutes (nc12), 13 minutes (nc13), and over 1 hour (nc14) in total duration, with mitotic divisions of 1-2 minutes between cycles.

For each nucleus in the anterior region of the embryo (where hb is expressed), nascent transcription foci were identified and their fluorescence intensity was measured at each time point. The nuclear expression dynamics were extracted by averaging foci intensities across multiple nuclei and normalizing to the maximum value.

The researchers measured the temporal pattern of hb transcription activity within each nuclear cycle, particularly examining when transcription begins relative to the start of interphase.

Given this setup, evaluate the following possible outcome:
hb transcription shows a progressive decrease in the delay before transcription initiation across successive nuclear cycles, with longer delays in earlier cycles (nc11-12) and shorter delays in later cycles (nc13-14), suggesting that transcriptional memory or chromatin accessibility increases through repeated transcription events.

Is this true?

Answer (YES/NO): YES